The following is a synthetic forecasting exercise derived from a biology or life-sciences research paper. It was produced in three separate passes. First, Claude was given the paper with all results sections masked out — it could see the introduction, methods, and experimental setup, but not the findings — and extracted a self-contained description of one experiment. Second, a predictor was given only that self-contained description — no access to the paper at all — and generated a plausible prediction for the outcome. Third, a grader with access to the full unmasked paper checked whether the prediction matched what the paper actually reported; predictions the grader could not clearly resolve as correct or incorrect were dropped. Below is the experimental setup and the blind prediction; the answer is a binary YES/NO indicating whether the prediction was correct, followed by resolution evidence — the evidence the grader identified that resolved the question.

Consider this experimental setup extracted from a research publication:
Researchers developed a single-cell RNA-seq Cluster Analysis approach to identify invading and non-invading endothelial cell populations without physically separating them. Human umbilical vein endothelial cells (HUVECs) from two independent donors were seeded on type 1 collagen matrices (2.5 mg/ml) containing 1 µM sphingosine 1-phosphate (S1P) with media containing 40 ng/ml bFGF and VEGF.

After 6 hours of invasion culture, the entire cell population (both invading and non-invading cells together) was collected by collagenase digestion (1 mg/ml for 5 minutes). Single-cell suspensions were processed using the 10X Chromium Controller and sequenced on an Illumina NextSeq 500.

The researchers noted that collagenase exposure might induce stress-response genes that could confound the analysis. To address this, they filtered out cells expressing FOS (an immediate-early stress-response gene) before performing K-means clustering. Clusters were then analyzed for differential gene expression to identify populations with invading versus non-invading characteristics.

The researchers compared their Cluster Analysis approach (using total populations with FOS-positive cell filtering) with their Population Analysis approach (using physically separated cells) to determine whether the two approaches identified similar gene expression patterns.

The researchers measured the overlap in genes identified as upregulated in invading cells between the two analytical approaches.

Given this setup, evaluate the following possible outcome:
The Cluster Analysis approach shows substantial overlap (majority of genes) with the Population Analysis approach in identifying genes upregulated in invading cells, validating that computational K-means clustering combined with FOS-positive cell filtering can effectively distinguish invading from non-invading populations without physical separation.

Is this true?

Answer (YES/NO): NO